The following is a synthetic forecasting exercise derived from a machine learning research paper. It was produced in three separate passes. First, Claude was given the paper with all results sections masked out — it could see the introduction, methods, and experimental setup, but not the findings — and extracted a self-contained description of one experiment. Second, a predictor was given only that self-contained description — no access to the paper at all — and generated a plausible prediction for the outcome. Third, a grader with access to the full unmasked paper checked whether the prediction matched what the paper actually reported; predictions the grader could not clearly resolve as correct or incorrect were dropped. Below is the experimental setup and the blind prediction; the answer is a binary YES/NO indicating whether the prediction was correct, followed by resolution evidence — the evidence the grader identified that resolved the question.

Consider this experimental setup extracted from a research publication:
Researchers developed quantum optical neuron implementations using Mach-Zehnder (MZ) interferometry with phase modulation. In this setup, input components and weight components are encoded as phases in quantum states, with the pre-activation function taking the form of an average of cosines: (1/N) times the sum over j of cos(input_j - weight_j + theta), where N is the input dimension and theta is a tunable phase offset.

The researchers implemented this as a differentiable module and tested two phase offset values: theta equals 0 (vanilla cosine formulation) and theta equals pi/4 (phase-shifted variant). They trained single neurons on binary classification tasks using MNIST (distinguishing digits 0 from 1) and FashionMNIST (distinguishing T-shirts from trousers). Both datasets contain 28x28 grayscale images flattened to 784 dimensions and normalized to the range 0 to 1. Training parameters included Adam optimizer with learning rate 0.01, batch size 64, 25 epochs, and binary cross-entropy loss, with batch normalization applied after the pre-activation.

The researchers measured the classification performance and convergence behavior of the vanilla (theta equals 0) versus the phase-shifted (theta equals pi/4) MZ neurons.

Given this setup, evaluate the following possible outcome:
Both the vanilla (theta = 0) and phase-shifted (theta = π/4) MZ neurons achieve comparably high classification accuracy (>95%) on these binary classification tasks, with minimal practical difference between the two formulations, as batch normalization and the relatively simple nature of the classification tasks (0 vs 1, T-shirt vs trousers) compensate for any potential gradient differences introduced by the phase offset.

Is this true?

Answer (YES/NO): NO